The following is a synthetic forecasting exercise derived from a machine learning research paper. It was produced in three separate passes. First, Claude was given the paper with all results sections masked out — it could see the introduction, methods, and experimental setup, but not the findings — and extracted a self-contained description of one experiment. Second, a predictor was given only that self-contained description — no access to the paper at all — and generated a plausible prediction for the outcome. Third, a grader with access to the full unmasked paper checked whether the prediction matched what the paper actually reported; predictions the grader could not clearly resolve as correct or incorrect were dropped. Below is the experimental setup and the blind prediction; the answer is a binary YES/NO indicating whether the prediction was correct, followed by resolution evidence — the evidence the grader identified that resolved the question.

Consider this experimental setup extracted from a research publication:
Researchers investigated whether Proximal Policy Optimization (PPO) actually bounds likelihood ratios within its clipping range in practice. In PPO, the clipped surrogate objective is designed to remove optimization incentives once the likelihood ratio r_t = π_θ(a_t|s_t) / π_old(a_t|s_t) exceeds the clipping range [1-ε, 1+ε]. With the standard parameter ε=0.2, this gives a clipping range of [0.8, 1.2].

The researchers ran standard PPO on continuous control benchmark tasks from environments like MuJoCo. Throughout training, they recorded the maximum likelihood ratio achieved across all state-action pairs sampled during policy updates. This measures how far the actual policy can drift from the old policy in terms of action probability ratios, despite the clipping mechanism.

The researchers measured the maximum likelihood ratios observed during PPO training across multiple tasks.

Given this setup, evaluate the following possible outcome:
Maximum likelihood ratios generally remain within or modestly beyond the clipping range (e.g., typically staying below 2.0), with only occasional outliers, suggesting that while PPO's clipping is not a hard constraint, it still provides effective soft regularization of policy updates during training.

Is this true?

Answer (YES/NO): NO